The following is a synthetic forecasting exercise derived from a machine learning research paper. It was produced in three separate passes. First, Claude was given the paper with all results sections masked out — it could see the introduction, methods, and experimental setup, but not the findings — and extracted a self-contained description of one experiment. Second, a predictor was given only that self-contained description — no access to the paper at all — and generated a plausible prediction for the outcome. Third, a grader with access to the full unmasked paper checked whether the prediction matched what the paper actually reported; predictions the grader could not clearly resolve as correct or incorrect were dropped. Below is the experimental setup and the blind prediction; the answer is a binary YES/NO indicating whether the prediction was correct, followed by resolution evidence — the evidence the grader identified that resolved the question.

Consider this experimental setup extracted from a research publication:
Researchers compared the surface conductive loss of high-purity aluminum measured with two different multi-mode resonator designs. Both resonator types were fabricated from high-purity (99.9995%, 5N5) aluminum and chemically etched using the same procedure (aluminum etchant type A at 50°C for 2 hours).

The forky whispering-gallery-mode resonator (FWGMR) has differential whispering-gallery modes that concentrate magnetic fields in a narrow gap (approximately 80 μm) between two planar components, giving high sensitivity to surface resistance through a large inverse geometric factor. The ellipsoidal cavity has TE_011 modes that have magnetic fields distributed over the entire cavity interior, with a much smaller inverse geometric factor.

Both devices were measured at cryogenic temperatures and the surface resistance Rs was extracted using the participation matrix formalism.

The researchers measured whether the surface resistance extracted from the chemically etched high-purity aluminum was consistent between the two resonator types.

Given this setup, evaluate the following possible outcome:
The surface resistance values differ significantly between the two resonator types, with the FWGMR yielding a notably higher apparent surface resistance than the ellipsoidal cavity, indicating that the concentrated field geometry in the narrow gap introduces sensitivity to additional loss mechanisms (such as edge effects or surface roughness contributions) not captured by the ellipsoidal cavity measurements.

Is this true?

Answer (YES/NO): NO